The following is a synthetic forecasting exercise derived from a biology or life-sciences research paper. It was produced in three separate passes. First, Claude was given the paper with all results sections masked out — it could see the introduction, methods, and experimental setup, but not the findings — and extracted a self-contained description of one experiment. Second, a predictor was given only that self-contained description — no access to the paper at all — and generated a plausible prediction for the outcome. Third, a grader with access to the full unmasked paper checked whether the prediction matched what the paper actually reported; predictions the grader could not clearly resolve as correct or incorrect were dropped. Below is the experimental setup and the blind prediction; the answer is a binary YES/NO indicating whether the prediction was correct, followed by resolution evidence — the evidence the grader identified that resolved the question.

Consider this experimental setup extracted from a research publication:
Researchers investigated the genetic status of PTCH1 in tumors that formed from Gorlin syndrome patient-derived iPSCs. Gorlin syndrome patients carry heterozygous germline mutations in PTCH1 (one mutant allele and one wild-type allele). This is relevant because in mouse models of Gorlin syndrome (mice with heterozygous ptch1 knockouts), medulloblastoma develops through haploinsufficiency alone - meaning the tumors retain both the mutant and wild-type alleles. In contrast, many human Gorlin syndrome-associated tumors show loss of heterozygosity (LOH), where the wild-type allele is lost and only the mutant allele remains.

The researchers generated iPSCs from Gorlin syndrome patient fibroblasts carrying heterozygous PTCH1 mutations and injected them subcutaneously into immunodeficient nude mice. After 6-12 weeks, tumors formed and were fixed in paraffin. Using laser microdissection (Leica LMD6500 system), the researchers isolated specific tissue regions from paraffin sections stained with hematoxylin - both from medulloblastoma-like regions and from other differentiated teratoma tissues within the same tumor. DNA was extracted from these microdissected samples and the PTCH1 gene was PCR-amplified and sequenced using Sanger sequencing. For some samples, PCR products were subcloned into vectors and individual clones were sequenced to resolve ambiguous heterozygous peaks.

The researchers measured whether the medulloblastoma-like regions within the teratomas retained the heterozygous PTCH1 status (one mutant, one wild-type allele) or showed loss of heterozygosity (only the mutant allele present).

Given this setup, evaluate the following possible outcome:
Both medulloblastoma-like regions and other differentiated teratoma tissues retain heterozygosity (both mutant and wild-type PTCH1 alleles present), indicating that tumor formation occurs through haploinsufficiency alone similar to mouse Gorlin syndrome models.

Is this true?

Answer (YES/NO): NO